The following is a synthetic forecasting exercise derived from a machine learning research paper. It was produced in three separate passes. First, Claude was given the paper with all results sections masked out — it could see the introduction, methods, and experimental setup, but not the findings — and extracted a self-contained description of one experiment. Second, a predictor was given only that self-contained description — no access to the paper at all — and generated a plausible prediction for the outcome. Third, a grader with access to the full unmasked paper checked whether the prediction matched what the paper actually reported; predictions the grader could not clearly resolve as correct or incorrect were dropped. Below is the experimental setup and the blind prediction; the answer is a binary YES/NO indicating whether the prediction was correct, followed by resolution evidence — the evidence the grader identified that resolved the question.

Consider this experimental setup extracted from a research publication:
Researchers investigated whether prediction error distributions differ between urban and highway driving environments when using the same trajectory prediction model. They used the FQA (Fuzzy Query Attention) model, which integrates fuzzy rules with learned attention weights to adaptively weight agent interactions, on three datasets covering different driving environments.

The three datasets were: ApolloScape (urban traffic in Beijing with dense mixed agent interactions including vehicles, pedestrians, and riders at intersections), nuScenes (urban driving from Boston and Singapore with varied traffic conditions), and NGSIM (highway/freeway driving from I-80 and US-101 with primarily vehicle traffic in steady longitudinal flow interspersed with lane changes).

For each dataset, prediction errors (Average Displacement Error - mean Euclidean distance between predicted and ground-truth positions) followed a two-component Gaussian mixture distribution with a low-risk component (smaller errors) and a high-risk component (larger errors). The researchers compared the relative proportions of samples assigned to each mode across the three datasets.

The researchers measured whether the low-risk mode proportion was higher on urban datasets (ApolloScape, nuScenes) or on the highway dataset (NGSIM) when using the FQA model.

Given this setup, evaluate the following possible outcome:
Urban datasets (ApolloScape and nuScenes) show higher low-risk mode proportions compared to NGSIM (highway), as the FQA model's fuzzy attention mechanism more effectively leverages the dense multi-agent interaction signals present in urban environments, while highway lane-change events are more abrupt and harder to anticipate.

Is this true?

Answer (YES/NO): YES